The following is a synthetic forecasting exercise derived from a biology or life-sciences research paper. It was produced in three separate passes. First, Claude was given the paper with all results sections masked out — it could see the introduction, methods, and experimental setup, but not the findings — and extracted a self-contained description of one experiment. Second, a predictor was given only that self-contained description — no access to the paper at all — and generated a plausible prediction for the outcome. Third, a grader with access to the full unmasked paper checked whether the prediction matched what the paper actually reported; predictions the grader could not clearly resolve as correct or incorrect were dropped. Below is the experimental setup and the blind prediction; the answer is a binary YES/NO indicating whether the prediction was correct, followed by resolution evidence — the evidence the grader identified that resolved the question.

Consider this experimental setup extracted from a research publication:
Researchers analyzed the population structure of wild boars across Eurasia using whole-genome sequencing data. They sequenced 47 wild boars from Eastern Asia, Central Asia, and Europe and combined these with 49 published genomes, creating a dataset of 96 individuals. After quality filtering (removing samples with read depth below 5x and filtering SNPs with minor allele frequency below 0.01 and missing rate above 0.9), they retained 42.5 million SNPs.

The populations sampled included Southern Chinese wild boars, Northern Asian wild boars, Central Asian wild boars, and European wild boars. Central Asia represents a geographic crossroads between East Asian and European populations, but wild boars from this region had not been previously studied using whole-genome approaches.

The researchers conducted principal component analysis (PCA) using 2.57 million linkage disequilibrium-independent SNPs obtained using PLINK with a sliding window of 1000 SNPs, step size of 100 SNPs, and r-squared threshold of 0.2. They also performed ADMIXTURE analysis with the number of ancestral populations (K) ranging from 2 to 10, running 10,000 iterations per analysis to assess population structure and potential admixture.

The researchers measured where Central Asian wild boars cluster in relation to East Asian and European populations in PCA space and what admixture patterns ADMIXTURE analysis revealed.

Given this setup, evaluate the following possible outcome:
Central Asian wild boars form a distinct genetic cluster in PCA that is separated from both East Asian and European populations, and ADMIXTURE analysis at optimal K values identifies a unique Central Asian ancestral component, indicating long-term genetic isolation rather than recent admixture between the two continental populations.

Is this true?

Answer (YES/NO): NO